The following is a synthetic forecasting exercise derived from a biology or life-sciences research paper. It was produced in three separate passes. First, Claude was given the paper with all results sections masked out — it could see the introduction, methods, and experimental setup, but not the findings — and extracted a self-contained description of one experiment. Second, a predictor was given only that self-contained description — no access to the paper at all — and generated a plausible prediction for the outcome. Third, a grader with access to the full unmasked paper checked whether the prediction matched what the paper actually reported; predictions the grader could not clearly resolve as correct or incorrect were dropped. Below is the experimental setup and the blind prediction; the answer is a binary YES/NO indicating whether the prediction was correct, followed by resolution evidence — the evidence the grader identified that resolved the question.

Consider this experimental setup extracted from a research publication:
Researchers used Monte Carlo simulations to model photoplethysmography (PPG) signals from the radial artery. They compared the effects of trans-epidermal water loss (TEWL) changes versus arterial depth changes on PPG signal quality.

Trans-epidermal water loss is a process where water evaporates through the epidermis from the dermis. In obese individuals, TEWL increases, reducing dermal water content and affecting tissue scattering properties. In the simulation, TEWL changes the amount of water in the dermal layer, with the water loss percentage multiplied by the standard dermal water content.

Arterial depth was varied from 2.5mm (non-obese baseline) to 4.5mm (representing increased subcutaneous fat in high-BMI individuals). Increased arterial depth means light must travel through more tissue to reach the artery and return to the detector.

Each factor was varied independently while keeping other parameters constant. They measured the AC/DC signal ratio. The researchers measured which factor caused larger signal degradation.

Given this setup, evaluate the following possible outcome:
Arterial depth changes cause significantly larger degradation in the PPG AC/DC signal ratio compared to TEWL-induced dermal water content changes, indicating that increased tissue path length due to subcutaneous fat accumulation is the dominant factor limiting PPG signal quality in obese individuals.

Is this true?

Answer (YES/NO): YES